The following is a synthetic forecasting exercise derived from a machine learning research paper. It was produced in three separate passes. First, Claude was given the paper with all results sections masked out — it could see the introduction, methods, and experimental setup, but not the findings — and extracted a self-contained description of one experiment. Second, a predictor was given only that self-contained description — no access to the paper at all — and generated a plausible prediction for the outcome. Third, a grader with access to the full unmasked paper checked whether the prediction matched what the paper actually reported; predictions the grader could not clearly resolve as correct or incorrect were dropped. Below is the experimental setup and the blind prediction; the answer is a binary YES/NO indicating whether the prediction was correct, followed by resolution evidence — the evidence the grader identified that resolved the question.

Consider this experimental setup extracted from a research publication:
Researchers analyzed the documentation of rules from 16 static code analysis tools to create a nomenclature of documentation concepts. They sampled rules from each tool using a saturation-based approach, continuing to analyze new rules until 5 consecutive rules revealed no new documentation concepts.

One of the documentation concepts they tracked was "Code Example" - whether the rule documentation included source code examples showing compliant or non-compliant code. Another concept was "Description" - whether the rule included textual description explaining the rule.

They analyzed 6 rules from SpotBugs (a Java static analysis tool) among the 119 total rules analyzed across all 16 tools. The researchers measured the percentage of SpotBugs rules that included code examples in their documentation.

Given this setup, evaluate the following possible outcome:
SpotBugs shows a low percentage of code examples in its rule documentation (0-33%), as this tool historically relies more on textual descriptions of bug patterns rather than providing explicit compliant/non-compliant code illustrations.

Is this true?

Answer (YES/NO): YES